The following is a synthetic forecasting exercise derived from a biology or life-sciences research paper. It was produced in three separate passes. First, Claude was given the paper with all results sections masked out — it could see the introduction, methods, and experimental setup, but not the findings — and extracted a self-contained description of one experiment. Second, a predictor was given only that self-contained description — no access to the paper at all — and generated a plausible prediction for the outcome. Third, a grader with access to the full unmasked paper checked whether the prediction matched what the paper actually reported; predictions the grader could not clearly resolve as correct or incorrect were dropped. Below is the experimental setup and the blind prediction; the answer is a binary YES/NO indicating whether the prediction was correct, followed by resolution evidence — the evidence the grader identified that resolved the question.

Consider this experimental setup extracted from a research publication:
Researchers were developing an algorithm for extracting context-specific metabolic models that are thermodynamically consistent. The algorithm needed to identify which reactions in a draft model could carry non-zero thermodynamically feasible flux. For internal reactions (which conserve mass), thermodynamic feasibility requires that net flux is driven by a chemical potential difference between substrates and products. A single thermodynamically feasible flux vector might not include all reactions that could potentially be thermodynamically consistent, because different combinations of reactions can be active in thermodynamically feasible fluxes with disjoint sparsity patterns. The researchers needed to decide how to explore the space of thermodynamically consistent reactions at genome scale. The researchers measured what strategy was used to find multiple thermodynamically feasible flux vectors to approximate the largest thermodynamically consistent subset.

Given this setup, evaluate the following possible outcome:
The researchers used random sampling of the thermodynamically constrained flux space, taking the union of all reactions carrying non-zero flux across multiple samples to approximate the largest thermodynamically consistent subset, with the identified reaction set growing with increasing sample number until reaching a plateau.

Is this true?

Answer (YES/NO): NO